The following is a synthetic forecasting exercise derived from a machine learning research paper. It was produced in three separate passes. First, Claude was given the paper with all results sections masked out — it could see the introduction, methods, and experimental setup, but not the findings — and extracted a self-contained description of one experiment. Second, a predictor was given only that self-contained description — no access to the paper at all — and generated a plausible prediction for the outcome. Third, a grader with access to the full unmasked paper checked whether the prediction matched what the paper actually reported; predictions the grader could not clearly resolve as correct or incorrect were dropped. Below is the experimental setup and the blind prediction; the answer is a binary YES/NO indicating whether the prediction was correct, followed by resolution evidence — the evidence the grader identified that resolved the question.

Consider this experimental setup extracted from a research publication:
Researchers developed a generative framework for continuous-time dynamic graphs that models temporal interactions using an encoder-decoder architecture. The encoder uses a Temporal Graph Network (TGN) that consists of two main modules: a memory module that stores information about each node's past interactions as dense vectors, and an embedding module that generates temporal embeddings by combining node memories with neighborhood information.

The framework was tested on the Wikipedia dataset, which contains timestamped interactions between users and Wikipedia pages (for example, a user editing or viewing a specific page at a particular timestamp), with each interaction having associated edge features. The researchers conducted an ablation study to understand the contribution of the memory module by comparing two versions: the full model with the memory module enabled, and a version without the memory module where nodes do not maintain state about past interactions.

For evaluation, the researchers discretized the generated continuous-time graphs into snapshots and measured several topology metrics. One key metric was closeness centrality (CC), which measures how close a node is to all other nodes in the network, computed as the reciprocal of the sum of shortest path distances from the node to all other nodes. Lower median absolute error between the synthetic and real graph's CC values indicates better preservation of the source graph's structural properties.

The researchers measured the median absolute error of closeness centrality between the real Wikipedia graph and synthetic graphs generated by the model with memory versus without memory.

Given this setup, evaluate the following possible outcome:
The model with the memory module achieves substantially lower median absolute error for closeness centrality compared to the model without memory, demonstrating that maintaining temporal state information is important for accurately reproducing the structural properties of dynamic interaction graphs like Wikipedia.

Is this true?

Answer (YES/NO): YES